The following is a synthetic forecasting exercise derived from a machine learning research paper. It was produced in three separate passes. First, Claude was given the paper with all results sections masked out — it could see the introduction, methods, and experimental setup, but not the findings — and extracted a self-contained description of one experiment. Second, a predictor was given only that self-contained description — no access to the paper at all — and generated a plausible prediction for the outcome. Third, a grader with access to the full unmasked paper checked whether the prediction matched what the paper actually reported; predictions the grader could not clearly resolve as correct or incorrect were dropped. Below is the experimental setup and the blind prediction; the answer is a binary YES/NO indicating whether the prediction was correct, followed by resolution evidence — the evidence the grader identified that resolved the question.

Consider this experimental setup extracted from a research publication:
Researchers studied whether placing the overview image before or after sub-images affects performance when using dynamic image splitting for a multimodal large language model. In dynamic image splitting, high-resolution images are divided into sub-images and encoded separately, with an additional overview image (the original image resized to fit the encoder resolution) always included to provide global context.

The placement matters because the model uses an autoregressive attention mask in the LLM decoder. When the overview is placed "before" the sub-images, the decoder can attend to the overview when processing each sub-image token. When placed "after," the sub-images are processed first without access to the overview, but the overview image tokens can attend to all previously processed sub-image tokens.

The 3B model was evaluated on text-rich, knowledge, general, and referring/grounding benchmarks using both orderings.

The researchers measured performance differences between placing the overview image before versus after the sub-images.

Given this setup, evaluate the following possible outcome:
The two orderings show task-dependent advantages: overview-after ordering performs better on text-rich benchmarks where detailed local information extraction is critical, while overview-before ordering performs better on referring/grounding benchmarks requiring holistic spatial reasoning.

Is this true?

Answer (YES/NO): NO